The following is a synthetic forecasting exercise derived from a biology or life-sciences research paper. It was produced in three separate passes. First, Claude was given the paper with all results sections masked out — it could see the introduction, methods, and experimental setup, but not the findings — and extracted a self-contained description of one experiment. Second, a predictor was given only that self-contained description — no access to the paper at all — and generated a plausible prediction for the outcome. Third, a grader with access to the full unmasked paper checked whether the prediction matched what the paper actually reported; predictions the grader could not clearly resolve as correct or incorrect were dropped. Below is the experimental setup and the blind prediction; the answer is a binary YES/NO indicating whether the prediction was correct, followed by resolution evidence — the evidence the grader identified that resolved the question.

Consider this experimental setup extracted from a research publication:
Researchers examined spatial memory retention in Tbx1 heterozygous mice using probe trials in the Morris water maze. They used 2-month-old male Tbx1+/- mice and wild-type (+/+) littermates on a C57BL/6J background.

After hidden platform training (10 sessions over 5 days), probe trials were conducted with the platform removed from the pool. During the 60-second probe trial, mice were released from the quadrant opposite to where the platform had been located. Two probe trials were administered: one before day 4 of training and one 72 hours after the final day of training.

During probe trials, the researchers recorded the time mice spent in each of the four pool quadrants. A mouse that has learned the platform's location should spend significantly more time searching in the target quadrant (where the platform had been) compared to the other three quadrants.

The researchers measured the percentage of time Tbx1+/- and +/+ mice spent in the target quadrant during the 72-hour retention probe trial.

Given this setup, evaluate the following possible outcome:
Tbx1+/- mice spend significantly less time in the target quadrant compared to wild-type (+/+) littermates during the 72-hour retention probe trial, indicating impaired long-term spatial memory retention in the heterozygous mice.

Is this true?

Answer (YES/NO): NO